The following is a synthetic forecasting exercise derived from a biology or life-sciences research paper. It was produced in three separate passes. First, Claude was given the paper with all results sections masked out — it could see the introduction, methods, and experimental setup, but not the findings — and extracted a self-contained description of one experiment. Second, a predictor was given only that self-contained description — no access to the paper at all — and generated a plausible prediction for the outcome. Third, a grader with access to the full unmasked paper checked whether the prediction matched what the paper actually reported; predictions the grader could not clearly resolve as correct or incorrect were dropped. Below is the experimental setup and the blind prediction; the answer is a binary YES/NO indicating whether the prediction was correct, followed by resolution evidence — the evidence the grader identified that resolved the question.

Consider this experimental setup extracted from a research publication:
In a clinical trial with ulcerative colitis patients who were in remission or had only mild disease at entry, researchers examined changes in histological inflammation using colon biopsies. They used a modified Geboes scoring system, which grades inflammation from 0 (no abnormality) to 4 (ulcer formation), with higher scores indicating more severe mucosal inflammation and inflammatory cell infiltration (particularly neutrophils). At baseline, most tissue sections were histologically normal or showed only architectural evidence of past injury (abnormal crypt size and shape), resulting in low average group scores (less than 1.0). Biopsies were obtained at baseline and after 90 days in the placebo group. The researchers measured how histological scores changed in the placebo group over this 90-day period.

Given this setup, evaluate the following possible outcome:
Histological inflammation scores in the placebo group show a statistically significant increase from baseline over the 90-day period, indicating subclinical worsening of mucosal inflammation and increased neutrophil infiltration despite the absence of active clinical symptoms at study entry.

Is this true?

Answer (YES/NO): NO